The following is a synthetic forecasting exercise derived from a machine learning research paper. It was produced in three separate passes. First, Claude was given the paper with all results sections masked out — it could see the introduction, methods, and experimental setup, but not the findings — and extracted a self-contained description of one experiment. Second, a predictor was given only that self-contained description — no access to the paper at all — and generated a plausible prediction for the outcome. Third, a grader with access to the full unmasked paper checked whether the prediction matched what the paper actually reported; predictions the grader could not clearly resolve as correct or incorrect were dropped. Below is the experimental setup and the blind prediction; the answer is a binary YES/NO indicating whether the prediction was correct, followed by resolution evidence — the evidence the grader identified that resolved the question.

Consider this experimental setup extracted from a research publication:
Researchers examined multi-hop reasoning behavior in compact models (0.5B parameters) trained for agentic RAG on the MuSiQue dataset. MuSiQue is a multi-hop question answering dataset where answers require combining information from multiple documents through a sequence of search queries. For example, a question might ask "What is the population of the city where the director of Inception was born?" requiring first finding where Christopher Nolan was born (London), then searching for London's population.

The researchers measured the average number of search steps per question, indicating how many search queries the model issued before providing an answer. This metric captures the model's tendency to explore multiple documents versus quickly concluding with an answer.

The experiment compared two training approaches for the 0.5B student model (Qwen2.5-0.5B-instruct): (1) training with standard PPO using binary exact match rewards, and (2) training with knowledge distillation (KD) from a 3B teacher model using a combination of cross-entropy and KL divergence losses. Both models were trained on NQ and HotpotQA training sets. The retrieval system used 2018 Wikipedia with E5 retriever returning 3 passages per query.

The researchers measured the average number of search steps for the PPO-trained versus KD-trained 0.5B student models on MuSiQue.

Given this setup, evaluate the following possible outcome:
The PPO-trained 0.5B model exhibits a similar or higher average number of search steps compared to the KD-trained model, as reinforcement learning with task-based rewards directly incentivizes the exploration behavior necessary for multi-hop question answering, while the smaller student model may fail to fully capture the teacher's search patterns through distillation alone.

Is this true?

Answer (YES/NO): NO